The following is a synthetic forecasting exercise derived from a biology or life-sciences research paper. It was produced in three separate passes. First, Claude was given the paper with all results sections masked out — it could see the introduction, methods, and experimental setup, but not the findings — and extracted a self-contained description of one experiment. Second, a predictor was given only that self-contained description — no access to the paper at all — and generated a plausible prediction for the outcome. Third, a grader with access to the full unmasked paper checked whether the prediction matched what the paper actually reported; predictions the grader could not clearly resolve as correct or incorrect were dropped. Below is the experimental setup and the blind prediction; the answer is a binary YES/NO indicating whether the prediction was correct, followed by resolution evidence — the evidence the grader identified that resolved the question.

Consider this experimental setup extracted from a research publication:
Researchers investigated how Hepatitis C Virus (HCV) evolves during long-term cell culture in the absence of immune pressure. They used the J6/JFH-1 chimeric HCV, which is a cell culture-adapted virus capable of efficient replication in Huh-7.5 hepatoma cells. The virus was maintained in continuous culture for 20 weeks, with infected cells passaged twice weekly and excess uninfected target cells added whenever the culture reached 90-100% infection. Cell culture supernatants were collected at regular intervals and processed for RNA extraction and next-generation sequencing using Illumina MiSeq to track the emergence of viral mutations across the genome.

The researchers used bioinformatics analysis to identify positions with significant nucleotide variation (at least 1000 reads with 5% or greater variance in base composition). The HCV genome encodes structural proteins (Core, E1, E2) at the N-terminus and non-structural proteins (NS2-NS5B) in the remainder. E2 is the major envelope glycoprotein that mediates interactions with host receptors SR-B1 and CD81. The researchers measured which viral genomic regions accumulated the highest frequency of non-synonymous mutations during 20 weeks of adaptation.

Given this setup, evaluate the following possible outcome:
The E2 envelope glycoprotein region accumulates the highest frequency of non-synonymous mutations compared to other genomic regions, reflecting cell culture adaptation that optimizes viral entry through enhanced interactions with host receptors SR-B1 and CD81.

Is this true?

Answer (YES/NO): NO